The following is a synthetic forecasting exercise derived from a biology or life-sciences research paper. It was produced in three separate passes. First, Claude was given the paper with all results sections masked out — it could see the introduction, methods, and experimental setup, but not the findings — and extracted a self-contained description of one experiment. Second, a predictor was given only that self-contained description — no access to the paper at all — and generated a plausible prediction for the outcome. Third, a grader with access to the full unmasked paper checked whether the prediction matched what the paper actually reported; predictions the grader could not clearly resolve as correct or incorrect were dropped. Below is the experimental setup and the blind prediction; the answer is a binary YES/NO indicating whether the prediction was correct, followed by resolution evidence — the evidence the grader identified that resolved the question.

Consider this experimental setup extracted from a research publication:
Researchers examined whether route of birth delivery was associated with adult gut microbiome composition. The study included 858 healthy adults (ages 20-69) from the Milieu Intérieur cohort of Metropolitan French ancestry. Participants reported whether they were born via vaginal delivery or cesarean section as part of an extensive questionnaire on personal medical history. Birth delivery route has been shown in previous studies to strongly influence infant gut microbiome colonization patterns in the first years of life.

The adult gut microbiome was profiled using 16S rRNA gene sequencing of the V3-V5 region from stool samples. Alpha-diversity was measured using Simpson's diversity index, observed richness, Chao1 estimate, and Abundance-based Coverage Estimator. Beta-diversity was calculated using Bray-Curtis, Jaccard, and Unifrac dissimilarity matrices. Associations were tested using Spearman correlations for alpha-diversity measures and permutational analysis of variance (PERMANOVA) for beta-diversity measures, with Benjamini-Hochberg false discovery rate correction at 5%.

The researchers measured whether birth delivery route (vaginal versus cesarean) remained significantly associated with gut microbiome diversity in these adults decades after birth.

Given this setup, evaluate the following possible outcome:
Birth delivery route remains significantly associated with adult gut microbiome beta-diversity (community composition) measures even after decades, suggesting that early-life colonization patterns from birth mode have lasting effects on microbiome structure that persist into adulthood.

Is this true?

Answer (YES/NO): NO